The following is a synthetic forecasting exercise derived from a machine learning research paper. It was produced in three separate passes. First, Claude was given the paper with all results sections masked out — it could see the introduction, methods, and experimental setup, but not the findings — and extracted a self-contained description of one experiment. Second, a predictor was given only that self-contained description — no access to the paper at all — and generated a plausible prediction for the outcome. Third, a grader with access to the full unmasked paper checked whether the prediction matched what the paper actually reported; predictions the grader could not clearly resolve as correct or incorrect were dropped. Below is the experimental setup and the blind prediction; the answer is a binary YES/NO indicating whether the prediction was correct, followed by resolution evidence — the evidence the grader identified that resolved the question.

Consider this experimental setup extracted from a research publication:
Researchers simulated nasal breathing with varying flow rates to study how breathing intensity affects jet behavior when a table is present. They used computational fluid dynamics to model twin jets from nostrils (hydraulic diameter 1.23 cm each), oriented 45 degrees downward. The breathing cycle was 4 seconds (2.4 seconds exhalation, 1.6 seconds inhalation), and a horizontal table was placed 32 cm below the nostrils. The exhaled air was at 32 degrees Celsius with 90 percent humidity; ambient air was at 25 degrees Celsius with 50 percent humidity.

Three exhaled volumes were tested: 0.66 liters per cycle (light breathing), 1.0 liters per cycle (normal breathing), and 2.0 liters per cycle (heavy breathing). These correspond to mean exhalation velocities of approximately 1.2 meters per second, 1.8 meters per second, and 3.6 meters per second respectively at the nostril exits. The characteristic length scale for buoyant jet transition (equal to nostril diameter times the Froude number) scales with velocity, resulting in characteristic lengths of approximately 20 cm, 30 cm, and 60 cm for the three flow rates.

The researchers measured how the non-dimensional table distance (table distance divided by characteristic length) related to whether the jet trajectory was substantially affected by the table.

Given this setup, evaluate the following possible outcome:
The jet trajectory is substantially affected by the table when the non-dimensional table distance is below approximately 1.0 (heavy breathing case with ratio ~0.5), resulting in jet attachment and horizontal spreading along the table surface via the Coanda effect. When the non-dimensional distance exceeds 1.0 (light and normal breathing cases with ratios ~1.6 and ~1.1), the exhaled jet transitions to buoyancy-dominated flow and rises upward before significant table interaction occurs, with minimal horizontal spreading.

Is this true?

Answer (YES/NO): NO